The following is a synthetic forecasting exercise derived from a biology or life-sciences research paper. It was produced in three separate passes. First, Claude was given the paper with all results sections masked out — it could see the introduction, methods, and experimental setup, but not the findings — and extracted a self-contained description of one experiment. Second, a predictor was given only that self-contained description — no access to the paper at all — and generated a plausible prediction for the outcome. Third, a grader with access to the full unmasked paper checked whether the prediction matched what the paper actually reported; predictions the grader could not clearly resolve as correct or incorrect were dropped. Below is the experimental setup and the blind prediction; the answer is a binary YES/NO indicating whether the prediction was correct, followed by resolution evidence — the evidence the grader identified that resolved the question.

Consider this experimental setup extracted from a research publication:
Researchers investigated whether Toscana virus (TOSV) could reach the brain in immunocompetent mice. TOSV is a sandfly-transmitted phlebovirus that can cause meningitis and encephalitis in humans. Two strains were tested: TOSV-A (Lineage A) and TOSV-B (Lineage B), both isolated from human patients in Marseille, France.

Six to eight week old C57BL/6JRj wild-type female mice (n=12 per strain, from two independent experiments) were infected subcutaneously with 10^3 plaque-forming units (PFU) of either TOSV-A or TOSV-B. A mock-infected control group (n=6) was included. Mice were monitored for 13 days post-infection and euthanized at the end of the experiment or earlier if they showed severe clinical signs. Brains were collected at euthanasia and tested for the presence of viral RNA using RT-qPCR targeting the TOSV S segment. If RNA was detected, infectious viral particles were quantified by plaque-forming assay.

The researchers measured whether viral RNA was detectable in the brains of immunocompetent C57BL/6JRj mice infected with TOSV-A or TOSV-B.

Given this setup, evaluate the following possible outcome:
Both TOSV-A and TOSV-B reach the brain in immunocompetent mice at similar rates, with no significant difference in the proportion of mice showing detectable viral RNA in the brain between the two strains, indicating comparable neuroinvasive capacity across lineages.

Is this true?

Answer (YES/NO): NO